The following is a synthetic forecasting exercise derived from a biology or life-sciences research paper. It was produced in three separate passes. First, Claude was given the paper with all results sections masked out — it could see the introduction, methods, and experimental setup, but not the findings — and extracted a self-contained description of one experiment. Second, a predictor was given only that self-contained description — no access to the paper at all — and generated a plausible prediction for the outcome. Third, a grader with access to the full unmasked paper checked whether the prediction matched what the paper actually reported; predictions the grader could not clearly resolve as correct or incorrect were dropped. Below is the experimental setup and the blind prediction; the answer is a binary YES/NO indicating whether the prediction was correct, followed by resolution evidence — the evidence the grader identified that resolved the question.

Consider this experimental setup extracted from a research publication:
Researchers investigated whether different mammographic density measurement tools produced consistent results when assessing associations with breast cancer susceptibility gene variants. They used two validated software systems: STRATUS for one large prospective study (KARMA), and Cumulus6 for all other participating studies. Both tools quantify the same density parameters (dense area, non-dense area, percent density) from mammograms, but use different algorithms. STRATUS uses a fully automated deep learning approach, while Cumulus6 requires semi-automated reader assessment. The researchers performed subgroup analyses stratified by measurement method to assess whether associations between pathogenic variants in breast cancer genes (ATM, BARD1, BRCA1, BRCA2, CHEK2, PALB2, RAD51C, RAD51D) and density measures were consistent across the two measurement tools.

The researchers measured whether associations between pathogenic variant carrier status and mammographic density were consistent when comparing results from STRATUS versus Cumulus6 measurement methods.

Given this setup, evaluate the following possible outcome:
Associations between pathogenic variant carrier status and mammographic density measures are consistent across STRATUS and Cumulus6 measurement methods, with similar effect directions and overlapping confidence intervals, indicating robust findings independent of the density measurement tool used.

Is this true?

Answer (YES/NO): YES